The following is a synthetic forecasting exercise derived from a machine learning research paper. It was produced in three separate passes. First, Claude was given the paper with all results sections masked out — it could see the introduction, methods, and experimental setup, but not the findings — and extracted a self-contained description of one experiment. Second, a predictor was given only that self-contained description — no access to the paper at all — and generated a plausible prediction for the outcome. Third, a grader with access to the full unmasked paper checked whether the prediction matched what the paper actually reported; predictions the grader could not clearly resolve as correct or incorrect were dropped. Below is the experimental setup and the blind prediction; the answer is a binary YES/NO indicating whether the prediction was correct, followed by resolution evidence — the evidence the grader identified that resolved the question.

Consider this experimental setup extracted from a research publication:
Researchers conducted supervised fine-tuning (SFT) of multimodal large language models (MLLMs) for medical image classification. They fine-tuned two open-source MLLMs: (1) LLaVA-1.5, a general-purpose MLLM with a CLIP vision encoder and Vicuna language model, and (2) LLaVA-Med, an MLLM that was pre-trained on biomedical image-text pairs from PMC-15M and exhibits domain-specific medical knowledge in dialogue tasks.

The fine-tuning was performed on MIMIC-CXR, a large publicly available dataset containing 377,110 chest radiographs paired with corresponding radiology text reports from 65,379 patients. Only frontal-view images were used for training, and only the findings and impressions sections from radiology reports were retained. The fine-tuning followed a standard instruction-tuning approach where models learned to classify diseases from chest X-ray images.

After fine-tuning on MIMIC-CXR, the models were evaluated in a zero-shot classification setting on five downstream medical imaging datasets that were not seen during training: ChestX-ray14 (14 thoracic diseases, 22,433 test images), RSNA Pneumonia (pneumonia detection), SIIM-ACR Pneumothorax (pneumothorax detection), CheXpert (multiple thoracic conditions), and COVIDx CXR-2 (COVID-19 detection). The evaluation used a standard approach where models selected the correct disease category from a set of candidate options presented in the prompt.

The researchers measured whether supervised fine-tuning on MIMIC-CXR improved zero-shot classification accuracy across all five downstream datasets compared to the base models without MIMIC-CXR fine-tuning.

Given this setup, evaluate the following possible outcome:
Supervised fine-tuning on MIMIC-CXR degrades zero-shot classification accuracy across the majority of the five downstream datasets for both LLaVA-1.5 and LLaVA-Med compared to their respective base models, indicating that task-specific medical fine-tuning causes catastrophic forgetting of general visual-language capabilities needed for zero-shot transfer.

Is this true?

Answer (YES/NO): NO